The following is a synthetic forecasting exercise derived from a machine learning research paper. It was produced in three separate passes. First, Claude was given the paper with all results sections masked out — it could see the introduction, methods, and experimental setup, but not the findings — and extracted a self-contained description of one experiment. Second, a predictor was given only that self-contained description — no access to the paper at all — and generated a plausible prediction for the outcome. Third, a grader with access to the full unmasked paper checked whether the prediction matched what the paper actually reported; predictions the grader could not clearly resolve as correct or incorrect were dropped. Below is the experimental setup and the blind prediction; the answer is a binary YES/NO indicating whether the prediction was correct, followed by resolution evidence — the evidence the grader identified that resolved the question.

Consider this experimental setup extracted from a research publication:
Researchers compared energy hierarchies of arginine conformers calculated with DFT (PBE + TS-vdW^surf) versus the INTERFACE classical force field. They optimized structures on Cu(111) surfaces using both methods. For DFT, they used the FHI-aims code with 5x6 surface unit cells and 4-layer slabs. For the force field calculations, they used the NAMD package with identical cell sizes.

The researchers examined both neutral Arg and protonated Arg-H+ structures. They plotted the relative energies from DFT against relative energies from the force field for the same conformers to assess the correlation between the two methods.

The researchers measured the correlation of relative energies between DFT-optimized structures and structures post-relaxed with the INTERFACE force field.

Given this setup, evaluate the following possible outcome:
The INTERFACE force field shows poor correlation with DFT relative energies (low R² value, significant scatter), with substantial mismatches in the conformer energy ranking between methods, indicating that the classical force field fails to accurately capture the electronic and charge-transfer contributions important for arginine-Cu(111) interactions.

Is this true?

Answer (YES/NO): YES